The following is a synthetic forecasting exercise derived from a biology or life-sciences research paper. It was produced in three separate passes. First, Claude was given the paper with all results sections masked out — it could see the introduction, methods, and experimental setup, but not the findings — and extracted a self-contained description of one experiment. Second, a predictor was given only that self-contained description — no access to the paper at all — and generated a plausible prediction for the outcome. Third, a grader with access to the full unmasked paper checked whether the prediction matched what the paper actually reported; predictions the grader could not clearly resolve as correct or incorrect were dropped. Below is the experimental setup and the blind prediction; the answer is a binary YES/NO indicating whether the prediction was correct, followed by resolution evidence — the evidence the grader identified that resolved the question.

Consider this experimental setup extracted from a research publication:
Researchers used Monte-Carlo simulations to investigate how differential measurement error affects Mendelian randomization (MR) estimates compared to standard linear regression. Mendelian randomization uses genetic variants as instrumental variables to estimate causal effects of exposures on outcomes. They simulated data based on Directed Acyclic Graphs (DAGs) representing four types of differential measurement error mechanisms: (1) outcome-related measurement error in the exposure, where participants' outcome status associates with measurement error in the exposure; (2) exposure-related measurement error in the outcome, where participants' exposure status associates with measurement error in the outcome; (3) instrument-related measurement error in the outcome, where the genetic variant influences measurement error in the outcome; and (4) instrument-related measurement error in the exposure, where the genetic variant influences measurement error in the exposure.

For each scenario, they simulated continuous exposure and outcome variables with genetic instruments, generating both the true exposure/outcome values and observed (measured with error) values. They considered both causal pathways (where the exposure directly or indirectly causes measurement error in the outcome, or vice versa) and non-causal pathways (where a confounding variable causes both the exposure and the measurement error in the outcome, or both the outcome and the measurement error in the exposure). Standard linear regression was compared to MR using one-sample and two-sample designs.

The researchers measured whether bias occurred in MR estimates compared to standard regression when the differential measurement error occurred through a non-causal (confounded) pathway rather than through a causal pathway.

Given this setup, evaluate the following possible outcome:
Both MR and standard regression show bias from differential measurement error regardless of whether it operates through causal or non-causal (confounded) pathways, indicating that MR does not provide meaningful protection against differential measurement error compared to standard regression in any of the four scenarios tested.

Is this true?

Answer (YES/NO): NO